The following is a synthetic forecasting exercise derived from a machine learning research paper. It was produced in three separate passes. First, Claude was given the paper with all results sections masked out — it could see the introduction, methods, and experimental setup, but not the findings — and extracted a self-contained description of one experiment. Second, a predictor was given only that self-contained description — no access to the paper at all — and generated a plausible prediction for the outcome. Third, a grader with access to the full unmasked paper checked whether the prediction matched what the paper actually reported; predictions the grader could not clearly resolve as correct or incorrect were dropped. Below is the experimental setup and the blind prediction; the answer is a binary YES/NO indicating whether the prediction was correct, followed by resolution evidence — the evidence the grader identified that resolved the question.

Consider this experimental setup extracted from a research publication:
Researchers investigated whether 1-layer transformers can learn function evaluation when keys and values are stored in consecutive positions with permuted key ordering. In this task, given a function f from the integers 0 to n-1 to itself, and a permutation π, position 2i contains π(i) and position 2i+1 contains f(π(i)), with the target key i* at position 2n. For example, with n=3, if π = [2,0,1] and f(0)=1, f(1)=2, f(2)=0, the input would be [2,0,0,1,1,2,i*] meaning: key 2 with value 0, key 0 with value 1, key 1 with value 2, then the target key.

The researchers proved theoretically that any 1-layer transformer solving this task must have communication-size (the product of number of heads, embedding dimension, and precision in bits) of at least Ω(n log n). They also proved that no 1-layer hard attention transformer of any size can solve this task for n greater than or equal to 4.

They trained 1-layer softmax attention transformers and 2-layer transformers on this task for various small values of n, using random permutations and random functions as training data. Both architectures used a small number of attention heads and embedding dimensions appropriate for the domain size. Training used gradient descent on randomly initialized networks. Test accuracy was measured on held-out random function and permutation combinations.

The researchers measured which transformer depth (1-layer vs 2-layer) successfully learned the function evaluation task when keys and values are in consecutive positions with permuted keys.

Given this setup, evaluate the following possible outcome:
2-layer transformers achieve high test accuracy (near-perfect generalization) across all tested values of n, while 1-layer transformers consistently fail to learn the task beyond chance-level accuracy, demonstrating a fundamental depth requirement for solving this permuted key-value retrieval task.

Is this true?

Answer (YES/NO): NO